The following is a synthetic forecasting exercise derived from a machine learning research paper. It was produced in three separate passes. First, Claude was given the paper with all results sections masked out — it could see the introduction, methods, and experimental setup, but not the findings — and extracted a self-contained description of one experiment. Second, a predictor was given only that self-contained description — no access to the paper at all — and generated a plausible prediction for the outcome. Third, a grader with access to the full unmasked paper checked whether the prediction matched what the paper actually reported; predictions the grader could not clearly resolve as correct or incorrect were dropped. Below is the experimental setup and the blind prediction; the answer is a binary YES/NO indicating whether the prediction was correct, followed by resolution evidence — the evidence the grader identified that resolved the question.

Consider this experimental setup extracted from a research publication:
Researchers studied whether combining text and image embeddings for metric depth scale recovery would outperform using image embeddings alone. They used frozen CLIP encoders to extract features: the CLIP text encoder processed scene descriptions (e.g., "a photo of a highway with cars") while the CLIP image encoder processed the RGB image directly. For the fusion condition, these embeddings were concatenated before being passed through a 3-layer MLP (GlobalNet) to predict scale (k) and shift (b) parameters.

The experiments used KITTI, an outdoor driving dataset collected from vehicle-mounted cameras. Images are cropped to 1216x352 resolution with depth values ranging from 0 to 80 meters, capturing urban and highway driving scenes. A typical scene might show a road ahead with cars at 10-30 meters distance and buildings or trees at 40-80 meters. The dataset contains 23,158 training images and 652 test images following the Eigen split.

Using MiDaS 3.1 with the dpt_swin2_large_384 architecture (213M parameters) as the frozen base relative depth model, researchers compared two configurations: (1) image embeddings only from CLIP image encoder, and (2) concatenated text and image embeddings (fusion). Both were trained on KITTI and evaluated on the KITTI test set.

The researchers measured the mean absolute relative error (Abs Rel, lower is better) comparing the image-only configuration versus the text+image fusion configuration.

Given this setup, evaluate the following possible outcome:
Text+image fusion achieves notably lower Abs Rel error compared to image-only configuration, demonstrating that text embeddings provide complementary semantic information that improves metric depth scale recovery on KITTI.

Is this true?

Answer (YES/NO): NO